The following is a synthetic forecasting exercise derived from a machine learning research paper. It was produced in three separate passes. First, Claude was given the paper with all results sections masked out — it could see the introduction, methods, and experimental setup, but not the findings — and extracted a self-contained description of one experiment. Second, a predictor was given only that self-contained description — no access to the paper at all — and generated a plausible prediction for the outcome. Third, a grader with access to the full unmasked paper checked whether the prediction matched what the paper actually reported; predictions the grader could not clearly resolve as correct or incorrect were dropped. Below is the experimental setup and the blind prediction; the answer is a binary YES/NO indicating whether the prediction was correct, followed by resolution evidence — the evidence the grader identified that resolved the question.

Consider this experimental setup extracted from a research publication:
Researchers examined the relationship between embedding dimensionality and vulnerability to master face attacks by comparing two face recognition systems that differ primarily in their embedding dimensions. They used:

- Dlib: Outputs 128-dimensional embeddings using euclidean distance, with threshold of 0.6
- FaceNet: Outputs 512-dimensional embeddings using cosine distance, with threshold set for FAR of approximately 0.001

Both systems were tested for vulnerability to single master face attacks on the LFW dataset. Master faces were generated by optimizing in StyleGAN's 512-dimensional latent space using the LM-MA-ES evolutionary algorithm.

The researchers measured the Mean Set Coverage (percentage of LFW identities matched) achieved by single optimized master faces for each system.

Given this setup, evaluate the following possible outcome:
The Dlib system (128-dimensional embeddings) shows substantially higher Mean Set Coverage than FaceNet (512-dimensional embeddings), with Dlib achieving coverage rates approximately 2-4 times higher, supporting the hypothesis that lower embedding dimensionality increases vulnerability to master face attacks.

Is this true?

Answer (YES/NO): NO